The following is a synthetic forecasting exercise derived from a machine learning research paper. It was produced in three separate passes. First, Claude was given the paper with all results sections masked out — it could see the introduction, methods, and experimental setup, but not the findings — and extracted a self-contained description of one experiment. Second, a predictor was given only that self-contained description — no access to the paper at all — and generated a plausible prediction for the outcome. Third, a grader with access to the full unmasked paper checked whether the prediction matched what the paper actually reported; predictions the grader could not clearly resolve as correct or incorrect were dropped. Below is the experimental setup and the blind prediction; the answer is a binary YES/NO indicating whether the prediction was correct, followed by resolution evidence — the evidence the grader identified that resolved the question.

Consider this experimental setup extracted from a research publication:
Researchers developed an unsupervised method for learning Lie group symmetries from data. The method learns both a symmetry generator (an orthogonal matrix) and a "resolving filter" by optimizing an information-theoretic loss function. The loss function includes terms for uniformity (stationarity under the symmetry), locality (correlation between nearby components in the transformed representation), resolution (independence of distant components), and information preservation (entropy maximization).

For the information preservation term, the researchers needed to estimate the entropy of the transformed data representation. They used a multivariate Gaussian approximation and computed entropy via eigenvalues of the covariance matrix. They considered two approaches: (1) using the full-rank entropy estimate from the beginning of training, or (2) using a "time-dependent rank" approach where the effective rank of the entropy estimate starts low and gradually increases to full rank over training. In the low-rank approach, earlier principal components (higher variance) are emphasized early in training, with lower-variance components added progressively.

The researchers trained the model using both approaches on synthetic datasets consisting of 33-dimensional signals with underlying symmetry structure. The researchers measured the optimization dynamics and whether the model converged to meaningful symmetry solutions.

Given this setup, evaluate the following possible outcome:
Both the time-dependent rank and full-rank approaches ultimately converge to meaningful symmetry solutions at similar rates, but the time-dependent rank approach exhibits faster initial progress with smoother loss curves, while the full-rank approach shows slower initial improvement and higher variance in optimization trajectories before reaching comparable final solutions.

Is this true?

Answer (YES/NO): NO